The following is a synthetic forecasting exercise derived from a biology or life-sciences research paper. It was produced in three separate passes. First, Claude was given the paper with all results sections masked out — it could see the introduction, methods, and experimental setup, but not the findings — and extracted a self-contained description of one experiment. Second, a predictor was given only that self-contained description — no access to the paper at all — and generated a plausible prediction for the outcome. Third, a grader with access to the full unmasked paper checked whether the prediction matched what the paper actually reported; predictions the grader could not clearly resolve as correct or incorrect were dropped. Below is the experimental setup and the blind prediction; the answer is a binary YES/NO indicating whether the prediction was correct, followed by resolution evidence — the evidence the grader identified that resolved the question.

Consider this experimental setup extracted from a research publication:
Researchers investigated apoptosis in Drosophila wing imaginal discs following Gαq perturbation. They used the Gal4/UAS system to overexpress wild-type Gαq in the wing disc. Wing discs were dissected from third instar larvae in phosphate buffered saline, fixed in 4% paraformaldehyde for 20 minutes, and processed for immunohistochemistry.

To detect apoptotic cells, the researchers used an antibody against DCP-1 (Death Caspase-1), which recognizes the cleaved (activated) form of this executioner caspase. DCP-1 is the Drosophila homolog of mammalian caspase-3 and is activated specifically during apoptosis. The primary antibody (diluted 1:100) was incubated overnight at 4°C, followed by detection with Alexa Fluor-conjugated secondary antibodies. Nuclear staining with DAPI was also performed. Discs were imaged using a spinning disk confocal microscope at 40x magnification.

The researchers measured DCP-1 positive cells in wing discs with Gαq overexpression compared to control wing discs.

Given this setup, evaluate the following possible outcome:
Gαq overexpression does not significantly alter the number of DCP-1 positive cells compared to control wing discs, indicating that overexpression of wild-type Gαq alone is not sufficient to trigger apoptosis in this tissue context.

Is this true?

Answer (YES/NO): YES